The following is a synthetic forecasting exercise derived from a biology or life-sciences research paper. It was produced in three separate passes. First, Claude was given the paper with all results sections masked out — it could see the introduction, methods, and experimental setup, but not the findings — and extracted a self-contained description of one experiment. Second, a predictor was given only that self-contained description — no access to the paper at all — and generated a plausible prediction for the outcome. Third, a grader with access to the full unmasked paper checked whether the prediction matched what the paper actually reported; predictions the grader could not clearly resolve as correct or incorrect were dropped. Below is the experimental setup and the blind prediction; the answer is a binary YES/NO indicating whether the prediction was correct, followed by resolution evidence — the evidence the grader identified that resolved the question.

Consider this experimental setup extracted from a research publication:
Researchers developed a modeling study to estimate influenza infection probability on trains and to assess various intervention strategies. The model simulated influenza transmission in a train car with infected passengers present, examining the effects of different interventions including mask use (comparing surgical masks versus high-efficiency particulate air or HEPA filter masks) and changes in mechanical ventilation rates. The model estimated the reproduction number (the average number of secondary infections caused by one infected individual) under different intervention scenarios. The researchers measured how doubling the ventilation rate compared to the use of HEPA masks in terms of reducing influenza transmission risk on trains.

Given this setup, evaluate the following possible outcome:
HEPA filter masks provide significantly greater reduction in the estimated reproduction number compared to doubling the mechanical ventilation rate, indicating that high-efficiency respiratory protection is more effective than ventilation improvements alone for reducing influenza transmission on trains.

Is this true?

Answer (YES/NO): NO